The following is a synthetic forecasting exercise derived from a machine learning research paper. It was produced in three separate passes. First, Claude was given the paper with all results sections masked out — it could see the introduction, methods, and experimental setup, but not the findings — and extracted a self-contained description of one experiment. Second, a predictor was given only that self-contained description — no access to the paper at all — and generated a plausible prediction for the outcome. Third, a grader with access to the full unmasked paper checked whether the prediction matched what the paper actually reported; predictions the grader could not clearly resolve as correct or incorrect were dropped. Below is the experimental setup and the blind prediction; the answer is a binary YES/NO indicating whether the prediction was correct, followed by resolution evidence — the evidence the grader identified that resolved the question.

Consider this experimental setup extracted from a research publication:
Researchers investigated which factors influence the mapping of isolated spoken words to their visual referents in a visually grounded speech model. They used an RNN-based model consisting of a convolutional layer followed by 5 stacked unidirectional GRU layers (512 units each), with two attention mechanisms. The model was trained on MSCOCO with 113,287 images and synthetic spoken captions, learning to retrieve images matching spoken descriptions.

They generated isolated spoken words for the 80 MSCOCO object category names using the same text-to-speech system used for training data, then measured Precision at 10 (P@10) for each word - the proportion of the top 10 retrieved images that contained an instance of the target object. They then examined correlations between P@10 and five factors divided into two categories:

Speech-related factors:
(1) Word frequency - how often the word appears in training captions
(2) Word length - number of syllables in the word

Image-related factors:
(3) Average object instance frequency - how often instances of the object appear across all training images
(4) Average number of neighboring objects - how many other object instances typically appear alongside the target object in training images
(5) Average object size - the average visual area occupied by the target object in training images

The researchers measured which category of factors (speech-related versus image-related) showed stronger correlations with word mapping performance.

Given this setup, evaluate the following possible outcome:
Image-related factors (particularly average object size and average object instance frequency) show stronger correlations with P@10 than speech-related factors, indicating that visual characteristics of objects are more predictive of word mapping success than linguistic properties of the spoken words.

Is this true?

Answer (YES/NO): NO